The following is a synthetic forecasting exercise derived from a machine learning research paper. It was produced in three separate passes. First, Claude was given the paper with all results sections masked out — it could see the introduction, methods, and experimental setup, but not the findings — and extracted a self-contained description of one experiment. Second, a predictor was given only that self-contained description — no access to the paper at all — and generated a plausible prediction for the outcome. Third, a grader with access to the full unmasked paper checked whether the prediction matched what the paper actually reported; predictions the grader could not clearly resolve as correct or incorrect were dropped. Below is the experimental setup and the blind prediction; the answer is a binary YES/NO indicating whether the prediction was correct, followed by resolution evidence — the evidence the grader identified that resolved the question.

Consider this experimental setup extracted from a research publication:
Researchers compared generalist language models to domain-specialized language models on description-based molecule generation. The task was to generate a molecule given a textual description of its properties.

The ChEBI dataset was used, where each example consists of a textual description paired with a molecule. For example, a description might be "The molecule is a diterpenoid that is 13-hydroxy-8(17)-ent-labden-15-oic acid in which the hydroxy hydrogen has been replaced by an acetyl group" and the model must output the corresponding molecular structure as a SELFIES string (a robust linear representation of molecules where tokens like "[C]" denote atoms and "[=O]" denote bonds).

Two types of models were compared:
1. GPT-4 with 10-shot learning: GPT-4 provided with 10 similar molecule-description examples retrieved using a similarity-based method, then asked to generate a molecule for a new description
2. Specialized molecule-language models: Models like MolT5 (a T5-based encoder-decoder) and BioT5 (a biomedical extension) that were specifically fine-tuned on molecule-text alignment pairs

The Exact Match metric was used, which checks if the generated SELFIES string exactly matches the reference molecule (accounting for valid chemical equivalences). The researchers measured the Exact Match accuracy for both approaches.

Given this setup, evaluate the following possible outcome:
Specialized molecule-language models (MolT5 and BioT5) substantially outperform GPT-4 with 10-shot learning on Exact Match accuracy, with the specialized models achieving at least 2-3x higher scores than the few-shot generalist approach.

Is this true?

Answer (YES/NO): NO